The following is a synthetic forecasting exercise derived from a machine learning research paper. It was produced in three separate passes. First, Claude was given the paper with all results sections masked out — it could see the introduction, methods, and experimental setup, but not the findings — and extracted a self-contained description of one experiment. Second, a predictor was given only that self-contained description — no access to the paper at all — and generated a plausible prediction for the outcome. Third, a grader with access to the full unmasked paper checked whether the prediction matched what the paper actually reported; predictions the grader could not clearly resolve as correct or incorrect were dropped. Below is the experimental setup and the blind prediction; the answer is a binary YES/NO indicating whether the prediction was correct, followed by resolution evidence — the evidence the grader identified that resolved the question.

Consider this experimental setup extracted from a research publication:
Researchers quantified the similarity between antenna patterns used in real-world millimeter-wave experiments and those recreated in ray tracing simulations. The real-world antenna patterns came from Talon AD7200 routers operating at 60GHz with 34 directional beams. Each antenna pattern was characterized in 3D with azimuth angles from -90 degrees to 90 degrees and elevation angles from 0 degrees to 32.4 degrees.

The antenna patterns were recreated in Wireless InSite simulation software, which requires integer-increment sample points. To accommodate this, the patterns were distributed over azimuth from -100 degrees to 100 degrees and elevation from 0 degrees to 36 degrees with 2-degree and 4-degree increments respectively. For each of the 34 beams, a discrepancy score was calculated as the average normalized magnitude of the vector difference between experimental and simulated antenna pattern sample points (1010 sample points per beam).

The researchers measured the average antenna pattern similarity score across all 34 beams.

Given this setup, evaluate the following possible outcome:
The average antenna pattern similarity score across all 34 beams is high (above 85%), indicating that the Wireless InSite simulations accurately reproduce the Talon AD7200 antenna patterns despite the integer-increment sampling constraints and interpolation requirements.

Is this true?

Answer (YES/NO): NO